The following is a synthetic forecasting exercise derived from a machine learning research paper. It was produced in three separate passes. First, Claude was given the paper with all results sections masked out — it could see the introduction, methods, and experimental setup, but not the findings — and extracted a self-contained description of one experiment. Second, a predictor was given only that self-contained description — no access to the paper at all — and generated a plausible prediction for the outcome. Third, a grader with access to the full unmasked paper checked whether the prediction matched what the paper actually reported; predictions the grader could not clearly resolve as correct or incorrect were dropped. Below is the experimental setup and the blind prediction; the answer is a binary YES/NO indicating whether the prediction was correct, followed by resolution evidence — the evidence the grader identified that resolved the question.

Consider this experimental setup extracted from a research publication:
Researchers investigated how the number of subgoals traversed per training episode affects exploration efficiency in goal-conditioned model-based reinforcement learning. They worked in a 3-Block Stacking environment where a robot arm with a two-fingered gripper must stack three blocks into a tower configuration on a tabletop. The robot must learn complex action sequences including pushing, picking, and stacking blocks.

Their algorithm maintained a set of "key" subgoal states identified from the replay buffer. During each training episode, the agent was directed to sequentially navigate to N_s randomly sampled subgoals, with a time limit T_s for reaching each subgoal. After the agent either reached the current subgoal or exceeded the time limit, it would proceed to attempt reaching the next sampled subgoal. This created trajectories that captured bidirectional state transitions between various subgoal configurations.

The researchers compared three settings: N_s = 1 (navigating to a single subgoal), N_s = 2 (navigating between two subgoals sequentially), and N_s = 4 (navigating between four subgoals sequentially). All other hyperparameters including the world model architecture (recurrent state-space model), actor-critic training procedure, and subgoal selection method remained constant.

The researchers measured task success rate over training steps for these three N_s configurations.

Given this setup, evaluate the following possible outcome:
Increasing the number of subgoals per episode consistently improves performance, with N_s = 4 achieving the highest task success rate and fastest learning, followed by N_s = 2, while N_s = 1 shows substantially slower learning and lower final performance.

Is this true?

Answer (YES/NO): NO